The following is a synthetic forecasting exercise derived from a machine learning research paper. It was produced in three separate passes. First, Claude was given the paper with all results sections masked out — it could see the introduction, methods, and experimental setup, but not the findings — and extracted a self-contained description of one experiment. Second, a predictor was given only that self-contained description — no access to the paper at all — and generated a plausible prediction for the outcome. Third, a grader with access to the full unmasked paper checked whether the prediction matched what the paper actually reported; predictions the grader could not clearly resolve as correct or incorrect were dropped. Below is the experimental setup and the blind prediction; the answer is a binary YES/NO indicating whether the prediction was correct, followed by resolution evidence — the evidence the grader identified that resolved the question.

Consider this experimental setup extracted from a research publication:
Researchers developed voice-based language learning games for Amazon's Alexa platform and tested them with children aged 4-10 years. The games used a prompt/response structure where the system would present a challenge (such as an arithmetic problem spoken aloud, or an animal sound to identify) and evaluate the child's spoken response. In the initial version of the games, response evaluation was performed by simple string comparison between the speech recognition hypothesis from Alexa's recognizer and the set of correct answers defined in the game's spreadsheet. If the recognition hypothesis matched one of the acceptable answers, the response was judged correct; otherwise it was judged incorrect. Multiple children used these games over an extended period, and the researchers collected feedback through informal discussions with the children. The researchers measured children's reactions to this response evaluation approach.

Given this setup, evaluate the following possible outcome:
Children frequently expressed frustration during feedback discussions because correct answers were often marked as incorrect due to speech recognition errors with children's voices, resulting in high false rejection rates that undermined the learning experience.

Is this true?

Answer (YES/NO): NO